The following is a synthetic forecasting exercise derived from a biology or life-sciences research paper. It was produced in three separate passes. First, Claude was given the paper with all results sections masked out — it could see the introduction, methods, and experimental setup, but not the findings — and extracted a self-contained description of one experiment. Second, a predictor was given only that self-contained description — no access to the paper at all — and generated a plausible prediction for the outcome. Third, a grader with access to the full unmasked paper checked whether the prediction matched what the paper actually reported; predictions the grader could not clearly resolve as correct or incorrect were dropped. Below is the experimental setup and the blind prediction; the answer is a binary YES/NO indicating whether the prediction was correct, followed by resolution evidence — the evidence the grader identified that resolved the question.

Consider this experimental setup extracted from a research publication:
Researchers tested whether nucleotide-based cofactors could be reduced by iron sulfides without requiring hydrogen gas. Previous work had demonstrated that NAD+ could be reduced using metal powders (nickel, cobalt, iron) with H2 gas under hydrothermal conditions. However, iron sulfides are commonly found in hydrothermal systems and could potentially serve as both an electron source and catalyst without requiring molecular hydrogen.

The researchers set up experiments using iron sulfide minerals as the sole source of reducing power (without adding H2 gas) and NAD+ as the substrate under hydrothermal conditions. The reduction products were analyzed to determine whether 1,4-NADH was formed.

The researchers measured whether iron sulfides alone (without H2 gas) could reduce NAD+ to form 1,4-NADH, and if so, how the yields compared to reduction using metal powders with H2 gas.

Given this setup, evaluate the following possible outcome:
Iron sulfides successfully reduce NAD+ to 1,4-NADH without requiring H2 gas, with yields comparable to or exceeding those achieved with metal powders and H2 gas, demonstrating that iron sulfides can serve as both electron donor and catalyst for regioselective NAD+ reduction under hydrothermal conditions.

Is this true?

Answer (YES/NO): NO